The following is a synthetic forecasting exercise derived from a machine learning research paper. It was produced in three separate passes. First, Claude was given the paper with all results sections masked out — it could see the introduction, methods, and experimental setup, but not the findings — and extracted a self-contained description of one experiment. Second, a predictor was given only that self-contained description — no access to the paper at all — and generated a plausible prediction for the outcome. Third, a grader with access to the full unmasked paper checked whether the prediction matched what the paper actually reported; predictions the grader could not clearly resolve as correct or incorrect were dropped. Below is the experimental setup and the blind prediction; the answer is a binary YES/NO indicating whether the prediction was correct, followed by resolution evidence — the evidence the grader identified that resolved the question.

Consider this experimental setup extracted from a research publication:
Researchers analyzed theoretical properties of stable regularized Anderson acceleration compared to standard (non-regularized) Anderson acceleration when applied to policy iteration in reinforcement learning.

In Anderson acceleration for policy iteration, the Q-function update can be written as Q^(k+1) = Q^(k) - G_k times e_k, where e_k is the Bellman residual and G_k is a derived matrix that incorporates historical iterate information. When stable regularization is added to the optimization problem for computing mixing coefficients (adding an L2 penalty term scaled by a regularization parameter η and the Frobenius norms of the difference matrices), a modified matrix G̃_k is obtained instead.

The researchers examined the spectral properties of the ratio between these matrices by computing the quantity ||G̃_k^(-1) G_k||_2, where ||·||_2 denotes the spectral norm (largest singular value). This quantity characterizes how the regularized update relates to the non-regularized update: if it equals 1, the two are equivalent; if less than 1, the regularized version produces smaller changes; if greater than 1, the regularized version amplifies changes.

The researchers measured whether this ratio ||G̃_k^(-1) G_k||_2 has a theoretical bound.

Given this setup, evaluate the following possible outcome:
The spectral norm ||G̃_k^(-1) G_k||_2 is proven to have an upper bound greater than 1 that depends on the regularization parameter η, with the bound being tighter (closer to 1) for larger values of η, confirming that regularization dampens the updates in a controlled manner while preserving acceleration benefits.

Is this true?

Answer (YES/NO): NO